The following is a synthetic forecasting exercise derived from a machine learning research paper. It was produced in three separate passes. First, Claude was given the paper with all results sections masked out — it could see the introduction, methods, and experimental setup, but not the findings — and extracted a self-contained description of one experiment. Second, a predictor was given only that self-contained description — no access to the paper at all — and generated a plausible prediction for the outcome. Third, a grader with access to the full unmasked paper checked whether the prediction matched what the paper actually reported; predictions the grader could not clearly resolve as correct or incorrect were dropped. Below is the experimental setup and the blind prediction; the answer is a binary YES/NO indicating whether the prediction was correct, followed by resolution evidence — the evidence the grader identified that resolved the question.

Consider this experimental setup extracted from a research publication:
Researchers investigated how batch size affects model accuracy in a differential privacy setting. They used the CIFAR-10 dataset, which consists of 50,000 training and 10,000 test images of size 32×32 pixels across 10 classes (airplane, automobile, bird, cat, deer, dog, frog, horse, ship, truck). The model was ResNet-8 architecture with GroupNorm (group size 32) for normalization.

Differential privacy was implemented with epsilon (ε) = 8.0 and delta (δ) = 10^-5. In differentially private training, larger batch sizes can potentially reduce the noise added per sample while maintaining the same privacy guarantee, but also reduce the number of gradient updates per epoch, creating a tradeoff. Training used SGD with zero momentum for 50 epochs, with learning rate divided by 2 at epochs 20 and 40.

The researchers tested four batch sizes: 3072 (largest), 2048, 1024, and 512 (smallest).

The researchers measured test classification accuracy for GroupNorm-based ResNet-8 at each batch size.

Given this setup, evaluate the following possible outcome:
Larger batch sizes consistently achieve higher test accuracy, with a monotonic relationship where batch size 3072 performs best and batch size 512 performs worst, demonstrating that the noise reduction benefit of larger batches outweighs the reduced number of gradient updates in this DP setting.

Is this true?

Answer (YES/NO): NO